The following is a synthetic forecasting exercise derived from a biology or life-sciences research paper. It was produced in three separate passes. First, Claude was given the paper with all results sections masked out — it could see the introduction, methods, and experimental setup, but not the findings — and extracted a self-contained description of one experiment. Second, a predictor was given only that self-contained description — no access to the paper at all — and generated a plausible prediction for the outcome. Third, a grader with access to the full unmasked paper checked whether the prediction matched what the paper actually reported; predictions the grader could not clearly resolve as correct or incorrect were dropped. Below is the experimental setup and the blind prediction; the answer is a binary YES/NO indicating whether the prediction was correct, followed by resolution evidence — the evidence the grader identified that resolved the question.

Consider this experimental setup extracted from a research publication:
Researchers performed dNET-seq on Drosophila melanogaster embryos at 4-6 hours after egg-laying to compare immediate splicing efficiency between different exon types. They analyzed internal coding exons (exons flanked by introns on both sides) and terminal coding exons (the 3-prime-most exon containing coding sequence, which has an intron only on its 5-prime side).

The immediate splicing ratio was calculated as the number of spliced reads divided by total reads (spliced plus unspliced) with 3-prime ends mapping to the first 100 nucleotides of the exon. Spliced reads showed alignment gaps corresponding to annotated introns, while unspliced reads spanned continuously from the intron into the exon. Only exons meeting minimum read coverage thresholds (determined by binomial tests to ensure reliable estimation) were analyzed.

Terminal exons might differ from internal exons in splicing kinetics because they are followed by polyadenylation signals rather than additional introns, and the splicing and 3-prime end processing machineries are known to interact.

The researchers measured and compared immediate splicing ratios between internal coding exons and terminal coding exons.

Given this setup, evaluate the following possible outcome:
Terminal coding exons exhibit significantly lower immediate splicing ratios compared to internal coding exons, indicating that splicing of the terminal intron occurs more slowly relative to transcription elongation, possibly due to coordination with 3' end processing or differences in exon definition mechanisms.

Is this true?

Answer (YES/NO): YES